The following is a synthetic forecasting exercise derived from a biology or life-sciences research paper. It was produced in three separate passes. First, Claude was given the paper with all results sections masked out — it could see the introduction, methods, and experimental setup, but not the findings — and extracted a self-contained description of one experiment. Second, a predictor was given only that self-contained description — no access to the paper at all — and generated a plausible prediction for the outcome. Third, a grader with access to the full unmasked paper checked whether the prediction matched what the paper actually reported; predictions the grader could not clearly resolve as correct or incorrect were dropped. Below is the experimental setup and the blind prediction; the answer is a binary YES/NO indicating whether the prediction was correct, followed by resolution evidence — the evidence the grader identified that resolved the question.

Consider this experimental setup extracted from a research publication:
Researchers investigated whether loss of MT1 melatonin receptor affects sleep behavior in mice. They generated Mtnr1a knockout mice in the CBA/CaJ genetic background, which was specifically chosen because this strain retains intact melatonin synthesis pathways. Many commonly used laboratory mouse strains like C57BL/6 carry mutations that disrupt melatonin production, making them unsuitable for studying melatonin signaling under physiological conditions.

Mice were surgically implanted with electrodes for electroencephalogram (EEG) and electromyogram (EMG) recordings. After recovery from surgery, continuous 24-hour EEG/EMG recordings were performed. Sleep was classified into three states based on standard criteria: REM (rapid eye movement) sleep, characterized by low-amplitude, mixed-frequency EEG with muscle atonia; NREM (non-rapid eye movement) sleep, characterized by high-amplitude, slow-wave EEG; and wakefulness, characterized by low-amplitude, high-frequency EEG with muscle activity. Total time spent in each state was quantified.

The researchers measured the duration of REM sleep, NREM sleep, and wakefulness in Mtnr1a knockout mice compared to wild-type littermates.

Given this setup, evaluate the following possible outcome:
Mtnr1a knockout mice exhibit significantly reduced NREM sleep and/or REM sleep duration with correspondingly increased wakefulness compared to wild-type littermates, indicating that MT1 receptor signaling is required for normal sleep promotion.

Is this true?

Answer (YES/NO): YES